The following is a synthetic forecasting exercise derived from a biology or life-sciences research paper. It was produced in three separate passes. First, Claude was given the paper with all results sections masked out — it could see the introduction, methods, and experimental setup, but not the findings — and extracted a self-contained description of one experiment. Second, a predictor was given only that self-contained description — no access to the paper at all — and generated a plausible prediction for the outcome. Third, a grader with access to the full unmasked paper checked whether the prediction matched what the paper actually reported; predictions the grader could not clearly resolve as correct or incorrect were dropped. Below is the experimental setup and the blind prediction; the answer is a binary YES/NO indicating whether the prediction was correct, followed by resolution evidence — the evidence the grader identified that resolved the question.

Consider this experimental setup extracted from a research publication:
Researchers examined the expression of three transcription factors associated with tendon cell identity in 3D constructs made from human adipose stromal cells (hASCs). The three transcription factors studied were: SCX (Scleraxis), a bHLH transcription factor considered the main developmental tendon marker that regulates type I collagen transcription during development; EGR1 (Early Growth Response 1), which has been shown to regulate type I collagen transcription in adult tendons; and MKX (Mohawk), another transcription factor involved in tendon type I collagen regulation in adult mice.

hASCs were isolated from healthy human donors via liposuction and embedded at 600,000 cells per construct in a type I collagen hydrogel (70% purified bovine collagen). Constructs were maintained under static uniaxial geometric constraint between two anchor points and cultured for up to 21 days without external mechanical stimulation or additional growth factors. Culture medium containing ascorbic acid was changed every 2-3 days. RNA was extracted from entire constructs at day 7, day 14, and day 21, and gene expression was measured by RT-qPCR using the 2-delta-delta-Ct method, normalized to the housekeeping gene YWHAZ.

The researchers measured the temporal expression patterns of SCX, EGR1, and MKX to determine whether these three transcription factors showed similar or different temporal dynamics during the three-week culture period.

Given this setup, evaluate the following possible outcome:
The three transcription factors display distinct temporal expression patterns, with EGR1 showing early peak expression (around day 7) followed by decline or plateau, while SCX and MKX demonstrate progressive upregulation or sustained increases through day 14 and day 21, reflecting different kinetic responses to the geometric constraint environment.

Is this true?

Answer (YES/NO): NO